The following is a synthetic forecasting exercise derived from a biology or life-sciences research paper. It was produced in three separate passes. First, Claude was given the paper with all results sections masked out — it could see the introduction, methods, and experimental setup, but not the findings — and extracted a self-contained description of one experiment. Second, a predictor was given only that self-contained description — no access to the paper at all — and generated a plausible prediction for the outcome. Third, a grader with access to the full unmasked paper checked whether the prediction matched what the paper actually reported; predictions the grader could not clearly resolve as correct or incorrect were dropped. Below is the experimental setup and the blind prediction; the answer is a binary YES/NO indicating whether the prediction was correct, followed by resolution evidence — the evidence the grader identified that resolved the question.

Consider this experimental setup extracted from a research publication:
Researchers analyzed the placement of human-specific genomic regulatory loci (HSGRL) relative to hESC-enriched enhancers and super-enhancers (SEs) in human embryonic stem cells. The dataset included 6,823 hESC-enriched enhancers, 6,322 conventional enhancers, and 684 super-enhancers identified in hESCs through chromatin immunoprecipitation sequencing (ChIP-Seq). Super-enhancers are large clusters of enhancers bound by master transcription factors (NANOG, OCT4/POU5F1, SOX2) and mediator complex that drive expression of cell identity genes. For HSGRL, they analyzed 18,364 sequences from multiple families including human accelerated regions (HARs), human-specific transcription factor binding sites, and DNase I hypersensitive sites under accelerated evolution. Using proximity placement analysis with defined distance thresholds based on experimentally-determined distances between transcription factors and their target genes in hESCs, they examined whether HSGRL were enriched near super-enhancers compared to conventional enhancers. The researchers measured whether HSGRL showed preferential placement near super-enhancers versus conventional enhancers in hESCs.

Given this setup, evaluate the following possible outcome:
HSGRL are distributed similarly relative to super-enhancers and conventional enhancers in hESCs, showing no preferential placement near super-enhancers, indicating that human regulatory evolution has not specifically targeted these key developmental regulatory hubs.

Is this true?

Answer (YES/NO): NO